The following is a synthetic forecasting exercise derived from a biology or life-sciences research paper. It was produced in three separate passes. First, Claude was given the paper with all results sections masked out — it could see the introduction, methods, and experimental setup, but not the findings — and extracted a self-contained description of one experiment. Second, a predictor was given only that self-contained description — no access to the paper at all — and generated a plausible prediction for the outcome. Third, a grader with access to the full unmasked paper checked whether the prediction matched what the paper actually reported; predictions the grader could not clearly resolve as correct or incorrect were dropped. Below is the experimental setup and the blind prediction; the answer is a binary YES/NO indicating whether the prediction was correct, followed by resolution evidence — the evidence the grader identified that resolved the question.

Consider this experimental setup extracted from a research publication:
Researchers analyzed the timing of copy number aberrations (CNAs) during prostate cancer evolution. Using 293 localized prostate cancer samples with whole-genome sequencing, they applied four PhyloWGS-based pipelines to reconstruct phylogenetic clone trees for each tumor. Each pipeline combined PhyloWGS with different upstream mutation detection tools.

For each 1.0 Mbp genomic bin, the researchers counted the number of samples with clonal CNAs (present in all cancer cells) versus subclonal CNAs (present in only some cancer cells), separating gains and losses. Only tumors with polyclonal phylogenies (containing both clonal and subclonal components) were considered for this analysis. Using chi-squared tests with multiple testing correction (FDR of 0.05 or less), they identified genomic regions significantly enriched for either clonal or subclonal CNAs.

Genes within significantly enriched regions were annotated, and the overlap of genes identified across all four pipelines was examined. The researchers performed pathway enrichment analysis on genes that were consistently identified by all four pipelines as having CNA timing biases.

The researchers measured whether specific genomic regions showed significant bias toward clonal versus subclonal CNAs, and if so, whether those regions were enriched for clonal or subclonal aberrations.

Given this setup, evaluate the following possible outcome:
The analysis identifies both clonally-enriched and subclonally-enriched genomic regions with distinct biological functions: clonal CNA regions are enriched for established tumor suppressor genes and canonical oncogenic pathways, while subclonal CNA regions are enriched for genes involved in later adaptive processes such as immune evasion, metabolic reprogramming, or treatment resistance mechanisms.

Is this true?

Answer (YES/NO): NO